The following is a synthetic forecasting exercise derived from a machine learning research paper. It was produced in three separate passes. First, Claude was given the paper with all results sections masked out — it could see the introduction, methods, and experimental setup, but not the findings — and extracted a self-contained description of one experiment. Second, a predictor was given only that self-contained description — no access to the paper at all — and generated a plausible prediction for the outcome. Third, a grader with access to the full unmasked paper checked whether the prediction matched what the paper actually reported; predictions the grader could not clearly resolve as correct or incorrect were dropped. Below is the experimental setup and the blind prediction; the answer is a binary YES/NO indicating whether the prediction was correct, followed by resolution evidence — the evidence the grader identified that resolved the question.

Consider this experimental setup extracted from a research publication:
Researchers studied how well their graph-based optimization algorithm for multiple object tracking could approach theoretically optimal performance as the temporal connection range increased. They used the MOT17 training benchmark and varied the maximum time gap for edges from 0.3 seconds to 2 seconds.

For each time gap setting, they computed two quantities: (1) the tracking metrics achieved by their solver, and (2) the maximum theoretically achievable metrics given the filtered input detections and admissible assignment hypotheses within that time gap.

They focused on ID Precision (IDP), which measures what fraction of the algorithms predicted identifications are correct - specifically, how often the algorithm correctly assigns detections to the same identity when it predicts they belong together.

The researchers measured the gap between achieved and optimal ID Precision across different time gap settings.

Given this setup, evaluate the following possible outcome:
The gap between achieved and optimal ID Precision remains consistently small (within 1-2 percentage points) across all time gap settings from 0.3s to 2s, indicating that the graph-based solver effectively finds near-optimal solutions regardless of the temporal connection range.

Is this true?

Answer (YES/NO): NO